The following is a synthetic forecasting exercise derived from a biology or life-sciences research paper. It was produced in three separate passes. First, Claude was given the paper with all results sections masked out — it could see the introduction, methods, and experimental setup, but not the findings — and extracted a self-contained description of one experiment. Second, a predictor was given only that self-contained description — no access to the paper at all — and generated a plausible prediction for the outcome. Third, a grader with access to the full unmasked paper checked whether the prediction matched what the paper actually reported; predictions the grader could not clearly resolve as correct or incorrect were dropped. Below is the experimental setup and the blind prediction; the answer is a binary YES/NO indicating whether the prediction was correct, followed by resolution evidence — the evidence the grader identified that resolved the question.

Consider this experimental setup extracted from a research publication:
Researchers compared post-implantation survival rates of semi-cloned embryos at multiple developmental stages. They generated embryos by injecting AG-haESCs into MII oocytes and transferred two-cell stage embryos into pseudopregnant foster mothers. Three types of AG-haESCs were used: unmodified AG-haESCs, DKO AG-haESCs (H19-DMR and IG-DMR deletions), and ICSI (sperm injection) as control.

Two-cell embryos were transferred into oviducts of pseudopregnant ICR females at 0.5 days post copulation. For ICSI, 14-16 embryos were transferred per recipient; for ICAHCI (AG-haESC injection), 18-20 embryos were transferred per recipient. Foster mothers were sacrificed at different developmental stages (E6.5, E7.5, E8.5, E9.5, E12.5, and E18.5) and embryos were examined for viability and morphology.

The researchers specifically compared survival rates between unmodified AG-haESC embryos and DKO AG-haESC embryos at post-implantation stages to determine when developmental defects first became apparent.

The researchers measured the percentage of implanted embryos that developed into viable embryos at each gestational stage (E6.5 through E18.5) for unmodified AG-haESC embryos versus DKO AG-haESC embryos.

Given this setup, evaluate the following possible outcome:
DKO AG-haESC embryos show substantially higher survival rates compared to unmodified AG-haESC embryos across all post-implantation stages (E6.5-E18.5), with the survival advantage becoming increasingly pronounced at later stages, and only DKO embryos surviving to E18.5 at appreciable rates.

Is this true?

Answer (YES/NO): YES